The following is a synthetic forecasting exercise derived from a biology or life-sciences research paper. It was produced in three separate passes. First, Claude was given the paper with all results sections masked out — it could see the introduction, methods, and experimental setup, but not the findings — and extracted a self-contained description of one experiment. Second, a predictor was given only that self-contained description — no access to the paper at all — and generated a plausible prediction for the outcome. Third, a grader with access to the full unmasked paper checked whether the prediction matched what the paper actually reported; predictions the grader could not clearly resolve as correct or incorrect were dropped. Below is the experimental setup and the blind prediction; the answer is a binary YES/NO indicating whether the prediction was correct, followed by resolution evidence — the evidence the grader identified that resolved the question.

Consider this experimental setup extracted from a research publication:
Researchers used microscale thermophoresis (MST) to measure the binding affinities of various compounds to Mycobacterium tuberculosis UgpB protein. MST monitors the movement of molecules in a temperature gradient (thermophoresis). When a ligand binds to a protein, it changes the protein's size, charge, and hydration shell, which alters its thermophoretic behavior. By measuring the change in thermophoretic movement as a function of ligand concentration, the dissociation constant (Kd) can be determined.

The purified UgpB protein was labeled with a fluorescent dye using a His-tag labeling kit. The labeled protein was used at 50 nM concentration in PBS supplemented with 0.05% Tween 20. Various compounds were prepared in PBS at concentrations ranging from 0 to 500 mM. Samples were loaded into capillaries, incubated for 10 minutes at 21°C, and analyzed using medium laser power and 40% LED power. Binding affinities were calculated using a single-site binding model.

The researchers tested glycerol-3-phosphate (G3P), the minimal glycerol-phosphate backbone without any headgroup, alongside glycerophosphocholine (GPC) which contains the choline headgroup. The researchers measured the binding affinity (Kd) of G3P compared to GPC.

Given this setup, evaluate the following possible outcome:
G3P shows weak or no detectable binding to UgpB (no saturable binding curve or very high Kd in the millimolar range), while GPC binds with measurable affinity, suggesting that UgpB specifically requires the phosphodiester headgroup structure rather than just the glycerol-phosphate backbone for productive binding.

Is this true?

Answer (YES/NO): YES